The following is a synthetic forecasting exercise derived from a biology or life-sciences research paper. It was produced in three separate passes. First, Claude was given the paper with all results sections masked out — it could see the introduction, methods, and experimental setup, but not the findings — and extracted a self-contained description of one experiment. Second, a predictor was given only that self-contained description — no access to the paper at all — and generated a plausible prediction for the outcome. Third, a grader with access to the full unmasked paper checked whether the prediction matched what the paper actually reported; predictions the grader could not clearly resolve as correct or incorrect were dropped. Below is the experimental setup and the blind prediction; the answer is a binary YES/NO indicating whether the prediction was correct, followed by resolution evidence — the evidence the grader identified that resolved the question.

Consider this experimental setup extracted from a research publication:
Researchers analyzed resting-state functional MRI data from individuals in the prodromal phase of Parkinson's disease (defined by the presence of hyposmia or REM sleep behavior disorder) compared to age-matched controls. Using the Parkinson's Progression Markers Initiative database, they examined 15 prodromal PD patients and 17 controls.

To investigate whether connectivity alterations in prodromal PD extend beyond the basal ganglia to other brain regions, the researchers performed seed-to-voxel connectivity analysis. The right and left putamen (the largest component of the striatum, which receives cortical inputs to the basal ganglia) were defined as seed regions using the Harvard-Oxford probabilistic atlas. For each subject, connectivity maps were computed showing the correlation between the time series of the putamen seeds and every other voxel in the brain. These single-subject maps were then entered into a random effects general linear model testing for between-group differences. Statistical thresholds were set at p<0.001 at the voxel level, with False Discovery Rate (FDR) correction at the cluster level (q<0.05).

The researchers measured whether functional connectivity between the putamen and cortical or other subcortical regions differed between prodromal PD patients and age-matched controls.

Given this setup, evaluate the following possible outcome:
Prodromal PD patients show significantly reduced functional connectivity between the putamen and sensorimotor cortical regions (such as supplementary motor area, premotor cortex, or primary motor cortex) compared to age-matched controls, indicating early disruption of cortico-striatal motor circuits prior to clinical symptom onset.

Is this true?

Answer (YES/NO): NO